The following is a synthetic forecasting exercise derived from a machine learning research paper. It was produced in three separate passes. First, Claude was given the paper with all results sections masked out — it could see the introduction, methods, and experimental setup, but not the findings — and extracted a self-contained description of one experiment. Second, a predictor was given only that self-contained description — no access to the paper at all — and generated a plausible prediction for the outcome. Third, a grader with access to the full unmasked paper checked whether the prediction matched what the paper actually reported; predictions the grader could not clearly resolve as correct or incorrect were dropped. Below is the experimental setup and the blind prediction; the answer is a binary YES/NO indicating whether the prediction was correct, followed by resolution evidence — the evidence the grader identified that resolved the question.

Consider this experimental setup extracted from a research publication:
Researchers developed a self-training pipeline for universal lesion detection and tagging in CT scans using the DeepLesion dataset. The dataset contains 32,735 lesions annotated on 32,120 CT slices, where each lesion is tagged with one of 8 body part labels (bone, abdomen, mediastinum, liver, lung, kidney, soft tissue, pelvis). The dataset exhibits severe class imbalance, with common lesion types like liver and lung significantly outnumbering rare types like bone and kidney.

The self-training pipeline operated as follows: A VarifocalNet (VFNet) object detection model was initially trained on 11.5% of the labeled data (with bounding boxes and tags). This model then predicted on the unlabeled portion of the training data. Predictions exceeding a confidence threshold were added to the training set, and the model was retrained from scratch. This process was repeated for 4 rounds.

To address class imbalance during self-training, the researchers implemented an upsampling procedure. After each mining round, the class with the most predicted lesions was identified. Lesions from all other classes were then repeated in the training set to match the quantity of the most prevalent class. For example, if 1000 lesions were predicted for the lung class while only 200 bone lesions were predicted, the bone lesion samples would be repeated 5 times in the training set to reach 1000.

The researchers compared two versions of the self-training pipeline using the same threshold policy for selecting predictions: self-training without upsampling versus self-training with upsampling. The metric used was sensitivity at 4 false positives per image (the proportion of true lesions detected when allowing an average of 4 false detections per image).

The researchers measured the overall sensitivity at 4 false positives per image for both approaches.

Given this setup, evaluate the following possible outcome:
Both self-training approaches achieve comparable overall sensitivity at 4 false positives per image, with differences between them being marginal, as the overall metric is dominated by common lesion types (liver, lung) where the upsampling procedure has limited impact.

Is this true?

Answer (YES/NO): NO